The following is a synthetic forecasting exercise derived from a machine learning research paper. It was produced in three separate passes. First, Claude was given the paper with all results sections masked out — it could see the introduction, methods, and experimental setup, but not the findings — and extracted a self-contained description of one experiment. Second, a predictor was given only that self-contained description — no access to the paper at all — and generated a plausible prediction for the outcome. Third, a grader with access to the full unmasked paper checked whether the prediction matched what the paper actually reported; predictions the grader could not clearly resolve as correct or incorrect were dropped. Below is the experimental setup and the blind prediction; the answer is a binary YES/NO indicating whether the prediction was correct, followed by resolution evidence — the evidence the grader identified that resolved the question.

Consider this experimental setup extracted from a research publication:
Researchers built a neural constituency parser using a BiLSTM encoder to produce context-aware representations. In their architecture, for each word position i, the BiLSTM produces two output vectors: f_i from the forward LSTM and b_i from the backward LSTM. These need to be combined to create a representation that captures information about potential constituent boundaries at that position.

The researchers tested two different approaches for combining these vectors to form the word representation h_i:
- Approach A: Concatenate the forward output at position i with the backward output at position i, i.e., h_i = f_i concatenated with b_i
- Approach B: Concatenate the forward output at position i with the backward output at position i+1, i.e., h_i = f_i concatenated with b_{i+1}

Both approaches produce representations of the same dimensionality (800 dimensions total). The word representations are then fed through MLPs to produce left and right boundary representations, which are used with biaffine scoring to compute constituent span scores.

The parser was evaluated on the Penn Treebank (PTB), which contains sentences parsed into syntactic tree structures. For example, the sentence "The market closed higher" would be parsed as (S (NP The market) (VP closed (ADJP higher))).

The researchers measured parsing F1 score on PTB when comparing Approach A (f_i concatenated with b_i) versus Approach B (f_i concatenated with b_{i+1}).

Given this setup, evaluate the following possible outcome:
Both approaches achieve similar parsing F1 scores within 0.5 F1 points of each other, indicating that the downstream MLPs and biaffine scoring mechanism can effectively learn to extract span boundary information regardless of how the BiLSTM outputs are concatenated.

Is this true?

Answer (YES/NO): NO